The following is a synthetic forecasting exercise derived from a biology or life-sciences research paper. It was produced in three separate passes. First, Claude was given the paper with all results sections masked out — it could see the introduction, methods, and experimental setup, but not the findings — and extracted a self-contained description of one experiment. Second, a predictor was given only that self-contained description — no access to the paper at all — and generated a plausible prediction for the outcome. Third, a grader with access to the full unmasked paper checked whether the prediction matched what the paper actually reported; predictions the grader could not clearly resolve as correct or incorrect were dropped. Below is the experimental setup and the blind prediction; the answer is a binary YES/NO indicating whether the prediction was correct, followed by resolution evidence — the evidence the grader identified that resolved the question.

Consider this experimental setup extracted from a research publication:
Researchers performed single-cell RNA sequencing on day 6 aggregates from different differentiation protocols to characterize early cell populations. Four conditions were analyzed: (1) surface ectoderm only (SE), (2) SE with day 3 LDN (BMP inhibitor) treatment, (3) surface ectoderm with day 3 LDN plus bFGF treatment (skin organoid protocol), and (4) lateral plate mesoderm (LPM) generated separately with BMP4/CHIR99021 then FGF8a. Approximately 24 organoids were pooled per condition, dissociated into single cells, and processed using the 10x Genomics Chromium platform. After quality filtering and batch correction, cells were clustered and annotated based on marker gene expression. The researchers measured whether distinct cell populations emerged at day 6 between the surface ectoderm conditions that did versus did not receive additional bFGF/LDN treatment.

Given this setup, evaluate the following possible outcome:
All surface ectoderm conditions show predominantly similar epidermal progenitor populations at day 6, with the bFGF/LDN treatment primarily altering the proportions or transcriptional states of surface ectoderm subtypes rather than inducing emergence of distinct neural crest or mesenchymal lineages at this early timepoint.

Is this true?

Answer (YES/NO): NO